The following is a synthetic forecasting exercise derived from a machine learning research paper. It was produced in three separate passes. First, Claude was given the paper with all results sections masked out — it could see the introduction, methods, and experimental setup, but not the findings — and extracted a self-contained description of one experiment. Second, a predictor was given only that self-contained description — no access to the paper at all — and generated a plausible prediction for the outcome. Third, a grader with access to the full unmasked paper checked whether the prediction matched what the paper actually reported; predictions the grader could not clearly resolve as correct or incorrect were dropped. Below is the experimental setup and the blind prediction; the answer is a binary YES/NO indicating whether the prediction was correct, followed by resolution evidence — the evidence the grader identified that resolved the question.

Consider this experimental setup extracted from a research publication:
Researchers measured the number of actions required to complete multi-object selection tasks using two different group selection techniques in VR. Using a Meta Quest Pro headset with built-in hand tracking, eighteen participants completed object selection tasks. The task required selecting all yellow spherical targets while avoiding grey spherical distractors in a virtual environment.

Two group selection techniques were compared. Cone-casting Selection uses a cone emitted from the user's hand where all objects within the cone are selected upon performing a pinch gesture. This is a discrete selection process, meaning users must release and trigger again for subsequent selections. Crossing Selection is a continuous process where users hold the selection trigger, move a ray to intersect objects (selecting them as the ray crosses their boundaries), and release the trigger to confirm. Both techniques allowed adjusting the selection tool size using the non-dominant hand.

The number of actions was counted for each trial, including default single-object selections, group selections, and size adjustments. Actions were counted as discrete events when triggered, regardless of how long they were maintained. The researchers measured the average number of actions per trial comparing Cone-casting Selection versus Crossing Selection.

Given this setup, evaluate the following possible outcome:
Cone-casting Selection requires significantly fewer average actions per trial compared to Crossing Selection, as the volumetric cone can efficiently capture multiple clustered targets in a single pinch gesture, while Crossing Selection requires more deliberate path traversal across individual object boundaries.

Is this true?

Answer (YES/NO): NO